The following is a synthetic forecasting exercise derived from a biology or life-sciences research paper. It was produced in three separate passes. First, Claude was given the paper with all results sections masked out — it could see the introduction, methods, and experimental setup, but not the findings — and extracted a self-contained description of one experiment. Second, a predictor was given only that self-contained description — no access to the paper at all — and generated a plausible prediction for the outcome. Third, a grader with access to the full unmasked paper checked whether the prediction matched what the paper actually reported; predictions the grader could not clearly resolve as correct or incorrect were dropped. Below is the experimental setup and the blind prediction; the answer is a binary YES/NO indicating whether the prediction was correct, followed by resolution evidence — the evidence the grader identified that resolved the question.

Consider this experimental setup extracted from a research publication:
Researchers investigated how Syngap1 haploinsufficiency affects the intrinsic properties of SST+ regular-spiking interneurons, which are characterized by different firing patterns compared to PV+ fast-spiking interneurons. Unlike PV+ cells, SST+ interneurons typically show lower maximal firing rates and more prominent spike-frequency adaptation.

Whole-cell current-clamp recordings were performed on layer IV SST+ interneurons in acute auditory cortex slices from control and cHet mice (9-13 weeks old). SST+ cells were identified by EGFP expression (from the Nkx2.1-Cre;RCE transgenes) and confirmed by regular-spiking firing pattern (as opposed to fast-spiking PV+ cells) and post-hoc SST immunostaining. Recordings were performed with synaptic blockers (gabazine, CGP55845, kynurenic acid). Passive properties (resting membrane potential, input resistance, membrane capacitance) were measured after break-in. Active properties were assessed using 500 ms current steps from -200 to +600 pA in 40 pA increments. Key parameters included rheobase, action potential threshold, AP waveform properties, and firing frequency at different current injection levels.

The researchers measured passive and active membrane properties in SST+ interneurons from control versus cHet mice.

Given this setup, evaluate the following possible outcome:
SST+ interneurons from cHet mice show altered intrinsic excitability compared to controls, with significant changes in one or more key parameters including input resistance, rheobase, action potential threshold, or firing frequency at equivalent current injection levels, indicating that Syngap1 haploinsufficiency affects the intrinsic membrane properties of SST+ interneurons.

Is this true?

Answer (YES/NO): NO